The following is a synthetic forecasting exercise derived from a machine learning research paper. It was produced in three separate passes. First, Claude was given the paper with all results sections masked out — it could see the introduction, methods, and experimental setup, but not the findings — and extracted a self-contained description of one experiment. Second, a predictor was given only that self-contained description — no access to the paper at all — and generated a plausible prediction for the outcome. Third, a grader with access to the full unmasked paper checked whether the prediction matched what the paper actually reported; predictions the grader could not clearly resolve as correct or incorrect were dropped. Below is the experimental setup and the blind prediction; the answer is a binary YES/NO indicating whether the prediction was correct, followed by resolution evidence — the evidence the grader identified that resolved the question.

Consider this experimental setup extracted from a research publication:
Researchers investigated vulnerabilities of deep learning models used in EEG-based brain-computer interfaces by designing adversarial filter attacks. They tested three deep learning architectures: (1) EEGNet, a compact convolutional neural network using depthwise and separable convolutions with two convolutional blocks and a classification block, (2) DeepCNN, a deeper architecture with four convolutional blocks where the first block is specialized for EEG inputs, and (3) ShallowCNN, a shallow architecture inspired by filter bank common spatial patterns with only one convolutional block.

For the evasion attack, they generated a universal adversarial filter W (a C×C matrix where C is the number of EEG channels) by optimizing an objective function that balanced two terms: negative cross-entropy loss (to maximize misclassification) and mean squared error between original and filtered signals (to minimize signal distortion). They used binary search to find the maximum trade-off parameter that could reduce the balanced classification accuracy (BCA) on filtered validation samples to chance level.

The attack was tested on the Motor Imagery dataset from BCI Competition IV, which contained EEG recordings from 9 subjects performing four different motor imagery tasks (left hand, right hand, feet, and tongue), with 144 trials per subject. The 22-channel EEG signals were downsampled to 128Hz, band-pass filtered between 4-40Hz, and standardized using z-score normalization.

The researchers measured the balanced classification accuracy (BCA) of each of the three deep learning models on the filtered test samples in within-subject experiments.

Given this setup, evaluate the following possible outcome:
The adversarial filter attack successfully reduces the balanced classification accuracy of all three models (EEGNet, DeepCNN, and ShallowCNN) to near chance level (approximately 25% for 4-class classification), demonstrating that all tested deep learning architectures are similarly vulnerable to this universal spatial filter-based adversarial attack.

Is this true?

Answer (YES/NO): YES